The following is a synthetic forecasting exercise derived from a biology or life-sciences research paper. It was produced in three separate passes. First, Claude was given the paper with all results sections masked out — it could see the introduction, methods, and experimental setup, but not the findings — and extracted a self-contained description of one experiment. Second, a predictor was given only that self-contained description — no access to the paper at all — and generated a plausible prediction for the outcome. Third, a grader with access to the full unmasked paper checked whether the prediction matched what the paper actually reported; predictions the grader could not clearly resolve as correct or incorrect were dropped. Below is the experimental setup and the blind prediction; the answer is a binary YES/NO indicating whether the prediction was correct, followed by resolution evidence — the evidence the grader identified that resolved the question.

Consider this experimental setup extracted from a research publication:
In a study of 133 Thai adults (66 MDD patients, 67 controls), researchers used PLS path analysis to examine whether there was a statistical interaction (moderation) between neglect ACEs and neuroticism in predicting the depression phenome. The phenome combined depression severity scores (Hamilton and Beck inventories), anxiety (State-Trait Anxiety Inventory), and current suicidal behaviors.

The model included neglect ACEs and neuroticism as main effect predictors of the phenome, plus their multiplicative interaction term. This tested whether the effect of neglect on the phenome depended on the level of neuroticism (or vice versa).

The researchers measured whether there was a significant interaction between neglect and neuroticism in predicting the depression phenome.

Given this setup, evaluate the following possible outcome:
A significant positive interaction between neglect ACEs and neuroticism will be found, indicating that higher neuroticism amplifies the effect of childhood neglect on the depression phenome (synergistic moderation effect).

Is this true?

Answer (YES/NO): YES